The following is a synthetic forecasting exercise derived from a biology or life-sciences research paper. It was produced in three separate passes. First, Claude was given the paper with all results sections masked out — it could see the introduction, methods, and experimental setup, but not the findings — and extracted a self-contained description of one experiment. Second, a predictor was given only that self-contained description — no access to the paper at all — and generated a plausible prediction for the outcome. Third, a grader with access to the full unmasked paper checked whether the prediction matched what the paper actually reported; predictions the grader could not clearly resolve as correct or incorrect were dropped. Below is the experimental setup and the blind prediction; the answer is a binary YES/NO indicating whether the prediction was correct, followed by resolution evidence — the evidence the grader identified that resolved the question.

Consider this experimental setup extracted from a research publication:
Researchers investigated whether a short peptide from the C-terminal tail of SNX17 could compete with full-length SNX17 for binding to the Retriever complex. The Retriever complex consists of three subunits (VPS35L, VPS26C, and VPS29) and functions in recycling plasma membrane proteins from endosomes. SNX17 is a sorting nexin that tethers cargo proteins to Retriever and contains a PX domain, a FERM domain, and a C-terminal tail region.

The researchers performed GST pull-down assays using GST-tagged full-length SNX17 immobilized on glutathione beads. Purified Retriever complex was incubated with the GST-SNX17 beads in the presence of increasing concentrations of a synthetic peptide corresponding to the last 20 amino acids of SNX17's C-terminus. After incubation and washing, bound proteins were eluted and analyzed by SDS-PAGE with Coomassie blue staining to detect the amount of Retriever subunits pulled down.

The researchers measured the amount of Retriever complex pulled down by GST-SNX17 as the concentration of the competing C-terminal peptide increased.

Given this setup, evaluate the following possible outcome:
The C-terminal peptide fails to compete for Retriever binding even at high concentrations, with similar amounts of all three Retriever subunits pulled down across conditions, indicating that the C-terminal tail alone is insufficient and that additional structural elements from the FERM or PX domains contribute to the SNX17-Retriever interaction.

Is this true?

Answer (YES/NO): NO